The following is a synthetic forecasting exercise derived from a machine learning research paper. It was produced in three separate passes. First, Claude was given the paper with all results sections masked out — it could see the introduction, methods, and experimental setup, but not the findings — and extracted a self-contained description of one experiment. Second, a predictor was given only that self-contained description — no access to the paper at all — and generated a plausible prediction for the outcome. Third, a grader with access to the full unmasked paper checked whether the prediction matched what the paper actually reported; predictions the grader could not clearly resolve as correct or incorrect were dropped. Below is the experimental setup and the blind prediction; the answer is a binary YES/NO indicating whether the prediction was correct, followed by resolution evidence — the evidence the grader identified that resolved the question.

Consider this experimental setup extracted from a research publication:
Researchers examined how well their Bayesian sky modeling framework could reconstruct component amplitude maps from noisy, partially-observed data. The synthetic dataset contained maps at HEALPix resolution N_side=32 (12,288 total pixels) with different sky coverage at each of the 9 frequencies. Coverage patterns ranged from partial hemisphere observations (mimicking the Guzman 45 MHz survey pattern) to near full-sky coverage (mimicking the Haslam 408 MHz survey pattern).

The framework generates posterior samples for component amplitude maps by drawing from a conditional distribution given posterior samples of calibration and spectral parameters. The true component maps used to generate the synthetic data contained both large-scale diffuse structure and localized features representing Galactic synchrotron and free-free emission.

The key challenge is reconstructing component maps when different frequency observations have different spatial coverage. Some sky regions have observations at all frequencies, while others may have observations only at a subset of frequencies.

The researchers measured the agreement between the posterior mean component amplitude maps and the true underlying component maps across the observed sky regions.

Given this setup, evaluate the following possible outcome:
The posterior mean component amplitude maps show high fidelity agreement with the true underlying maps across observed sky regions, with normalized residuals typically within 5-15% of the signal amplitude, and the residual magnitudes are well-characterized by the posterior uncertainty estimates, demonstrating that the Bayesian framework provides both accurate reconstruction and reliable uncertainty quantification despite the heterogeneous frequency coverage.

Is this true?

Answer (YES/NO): NO